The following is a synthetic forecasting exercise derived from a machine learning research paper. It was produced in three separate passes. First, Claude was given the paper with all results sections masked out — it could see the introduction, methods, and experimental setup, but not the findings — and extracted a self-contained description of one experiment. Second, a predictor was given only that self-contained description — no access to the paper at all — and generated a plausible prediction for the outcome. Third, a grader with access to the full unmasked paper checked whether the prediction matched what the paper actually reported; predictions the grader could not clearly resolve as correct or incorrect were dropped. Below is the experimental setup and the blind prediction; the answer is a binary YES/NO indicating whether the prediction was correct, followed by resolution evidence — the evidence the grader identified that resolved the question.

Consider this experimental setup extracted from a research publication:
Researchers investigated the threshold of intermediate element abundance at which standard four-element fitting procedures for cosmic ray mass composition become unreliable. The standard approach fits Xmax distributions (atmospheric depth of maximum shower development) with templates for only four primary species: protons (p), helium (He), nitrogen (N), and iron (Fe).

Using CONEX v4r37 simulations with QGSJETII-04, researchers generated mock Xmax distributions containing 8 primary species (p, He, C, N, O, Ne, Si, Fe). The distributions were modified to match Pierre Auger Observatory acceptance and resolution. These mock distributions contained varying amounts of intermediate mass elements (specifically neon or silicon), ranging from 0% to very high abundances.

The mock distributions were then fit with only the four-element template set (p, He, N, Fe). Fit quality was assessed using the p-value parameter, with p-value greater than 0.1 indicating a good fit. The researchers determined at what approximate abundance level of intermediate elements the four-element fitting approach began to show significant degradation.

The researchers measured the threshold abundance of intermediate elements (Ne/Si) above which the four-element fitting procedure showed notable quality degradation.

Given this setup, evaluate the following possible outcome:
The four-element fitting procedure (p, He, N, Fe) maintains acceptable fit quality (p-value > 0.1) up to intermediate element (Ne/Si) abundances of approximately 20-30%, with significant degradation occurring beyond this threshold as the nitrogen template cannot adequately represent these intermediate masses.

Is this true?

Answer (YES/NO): NO